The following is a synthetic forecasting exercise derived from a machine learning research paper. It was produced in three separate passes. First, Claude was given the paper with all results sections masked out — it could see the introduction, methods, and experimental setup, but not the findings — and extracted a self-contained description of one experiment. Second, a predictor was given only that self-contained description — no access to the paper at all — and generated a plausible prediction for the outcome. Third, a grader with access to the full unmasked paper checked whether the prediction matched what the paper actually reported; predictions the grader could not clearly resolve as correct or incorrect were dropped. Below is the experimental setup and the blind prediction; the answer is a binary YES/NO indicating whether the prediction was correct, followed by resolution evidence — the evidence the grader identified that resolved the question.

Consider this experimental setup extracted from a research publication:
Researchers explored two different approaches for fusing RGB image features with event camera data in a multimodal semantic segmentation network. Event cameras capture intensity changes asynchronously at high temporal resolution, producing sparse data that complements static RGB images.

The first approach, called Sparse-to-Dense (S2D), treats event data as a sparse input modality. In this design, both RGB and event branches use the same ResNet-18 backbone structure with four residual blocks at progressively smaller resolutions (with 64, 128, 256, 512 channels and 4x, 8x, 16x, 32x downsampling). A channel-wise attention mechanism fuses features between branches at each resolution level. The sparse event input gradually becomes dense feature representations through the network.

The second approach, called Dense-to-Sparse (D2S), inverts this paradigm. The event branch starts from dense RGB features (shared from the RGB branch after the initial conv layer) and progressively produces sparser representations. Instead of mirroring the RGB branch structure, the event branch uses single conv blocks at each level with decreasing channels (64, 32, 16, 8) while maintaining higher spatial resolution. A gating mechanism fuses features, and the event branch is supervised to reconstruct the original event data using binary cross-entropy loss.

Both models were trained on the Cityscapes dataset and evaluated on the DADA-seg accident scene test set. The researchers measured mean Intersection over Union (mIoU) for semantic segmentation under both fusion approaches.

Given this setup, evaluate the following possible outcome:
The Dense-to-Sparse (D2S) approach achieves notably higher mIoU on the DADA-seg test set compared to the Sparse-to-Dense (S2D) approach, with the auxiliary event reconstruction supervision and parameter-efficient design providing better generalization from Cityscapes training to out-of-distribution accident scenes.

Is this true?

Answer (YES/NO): YES